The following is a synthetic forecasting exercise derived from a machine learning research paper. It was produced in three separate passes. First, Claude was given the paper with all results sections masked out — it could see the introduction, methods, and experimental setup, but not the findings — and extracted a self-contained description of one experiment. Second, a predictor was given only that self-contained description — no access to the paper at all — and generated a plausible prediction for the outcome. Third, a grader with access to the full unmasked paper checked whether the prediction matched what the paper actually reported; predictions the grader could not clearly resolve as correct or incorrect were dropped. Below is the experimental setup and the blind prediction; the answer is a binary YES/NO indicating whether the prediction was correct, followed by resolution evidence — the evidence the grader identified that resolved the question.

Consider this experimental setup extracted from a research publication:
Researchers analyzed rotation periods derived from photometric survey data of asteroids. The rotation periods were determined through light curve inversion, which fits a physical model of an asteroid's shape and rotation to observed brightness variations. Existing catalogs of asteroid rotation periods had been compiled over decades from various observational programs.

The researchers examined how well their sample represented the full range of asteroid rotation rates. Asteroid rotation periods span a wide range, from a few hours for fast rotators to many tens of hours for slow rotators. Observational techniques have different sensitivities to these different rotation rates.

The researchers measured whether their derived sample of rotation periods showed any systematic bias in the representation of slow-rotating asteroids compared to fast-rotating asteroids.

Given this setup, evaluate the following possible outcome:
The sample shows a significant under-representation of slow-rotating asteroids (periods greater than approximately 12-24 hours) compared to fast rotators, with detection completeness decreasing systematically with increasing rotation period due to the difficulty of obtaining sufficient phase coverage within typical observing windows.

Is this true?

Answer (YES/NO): NO